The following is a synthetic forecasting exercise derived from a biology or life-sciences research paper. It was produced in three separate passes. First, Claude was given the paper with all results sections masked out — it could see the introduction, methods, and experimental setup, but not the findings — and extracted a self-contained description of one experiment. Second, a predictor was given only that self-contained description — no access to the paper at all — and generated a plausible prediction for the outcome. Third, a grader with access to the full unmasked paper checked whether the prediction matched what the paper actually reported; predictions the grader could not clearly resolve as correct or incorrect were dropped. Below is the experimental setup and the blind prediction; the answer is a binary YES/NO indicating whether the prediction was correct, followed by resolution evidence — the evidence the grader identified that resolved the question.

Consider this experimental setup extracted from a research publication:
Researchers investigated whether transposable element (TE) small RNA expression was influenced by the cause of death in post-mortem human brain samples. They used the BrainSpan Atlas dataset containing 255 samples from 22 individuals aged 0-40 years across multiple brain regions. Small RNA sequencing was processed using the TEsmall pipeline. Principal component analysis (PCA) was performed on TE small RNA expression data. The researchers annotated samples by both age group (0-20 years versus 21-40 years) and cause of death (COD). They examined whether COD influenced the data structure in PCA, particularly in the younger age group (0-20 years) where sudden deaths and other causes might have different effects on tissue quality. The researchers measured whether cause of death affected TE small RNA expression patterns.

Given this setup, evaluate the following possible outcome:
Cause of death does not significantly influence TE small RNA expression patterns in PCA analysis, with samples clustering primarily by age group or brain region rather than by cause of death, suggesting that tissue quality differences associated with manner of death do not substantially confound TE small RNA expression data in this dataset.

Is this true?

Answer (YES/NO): NO